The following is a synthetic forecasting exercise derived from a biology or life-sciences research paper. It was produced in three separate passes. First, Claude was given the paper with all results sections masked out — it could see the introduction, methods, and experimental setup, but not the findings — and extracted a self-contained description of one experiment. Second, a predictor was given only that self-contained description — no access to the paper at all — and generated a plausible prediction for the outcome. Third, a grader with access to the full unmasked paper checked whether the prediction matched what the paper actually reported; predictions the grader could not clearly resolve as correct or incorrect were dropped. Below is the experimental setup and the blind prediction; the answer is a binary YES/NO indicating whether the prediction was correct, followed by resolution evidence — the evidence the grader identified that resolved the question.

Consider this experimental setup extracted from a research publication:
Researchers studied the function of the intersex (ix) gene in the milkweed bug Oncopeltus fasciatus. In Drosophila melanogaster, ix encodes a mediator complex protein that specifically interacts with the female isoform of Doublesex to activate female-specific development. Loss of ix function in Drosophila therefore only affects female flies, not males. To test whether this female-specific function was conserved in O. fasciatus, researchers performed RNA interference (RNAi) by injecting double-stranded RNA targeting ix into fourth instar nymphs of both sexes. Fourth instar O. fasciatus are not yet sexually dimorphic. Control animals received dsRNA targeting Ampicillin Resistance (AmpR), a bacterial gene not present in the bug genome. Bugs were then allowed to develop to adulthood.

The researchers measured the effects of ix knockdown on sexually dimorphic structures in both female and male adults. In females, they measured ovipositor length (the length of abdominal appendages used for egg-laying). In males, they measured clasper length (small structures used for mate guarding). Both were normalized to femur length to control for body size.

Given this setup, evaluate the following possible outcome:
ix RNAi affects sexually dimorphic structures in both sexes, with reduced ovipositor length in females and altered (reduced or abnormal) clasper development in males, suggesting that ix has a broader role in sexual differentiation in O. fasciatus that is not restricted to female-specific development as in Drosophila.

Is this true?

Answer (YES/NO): YES